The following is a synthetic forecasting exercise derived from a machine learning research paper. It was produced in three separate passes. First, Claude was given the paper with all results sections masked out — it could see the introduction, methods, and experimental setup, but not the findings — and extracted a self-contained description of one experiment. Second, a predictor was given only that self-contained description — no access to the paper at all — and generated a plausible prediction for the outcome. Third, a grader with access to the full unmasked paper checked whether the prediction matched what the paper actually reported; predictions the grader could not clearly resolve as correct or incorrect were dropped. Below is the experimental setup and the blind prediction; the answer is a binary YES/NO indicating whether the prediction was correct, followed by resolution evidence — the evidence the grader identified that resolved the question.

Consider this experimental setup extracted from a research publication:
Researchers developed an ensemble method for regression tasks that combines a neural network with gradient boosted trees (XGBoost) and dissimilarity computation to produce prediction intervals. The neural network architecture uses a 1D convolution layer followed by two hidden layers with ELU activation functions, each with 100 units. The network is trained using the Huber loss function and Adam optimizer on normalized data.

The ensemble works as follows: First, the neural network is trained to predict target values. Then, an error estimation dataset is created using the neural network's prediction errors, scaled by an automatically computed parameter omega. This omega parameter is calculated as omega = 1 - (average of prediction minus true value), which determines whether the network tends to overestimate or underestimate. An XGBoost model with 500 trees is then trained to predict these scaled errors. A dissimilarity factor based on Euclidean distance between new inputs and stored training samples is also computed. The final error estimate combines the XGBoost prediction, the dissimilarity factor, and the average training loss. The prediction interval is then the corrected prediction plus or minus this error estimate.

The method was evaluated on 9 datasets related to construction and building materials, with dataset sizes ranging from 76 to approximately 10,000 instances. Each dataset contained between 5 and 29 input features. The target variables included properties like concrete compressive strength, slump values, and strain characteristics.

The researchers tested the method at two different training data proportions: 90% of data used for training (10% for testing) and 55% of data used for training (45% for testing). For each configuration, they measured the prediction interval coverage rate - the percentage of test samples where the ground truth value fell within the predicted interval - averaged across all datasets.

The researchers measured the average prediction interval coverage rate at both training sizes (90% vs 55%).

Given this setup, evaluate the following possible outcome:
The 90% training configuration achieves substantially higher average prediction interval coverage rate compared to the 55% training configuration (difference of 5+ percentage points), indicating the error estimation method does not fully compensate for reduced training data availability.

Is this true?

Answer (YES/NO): NO